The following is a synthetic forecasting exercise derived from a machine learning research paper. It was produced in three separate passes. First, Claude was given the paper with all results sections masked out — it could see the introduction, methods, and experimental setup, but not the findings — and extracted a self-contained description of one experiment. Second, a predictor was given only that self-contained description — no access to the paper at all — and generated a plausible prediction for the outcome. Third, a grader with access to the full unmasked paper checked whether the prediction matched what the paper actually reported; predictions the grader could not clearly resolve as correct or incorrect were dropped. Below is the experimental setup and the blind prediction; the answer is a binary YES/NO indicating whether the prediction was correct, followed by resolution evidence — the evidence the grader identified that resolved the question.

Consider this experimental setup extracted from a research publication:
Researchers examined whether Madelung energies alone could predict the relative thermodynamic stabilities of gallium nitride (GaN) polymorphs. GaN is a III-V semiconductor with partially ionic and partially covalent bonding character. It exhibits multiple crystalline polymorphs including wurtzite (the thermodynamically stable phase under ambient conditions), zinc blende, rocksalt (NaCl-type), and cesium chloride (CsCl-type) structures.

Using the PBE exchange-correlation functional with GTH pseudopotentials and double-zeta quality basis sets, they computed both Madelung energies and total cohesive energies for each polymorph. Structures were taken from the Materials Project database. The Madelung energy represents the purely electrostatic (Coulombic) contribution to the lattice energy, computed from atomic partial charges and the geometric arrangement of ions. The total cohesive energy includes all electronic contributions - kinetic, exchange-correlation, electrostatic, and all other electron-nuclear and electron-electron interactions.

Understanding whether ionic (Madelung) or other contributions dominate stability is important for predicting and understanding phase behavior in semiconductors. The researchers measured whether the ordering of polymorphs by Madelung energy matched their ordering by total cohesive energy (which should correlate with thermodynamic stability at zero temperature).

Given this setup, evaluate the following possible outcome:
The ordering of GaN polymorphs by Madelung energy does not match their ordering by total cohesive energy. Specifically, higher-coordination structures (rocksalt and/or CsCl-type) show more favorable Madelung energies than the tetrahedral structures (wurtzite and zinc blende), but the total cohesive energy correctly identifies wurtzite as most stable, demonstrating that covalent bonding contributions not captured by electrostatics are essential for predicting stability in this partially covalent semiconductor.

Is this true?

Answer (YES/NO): NO